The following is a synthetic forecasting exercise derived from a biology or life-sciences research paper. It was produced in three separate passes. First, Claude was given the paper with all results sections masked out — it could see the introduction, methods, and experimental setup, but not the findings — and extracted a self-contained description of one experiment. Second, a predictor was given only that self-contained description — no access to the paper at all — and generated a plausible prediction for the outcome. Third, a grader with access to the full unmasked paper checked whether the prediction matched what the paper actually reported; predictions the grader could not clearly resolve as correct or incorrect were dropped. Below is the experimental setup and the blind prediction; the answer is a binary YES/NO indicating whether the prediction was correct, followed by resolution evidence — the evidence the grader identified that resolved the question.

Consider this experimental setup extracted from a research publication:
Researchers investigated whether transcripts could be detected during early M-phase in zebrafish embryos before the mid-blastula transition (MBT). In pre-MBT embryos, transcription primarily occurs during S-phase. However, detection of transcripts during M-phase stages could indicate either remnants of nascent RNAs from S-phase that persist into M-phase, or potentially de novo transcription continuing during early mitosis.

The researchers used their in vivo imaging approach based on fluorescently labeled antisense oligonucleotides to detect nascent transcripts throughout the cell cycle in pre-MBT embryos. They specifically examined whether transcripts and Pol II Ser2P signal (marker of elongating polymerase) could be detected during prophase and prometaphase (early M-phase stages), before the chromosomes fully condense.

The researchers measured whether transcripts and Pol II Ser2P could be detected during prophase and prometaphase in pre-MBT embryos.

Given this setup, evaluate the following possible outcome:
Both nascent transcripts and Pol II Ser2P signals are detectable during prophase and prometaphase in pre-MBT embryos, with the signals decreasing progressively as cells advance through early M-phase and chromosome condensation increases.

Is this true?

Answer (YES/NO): YES